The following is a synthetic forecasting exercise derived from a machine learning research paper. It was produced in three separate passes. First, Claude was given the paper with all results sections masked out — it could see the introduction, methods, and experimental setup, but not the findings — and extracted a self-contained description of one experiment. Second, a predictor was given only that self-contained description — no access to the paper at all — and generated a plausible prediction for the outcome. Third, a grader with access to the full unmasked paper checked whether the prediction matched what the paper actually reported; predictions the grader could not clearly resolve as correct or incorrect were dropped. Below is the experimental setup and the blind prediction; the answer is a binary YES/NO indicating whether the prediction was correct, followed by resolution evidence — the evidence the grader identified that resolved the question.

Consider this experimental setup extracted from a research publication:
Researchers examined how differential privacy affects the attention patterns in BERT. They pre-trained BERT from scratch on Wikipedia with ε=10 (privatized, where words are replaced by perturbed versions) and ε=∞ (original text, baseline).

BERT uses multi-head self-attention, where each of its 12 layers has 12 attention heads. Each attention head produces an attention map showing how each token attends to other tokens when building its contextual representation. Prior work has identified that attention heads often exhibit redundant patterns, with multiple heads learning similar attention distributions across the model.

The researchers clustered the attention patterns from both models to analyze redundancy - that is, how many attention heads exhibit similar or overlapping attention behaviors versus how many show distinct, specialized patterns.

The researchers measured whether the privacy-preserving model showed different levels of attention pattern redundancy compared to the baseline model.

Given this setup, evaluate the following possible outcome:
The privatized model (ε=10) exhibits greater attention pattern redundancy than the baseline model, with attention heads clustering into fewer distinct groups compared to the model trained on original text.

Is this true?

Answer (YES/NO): YES